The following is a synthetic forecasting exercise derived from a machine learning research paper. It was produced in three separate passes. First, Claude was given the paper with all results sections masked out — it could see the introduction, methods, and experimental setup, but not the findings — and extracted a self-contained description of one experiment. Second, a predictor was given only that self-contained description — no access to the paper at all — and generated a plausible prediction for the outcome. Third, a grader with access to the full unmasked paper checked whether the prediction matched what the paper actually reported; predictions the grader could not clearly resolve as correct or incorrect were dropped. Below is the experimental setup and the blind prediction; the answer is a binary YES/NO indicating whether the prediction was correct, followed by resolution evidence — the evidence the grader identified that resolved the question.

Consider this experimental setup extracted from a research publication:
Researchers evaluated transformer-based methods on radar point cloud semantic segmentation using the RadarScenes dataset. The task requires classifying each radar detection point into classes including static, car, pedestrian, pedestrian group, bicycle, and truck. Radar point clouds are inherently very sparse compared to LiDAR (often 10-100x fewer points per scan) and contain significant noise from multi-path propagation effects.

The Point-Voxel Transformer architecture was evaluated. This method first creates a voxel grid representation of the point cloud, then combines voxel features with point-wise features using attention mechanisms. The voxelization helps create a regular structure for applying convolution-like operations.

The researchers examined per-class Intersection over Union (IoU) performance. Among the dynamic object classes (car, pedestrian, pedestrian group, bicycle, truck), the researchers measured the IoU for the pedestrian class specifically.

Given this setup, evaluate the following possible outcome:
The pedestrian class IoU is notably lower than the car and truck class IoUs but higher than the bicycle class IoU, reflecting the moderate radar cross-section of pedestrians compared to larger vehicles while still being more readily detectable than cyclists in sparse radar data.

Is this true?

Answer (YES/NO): NO